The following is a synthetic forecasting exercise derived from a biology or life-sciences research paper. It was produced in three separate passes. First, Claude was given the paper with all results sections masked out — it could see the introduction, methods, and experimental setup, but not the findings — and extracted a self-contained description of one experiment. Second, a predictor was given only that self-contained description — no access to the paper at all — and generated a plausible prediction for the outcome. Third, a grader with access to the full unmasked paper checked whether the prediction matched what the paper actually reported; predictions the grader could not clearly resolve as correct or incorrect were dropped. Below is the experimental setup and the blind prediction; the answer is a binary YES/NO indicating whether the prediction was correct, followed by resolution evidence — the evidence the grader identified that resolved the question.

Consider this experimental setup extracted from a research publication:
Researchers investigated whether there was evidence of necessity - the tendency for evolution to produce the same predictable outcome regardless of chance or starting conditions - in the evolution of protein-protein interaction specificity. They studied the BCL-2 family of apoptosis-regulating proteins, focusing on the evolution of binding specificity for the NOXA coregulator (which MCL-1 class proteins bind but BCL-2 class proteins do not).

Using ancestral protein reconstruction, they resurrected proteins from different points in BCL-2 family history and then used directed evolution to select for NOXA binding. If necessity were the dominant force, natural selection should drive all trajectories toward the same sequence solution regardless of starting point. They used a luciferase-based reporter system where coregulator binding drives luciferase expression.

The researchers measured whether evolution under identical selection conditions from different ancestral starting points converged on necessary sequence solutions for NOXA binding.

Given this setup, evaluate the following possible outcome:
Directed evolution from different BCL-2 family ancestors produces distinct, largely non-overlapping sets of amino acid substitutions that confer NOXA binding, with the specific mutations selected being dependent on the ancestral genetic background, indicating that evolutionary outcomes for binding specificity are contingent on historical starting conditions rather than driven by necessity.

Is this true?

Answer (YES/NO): YES